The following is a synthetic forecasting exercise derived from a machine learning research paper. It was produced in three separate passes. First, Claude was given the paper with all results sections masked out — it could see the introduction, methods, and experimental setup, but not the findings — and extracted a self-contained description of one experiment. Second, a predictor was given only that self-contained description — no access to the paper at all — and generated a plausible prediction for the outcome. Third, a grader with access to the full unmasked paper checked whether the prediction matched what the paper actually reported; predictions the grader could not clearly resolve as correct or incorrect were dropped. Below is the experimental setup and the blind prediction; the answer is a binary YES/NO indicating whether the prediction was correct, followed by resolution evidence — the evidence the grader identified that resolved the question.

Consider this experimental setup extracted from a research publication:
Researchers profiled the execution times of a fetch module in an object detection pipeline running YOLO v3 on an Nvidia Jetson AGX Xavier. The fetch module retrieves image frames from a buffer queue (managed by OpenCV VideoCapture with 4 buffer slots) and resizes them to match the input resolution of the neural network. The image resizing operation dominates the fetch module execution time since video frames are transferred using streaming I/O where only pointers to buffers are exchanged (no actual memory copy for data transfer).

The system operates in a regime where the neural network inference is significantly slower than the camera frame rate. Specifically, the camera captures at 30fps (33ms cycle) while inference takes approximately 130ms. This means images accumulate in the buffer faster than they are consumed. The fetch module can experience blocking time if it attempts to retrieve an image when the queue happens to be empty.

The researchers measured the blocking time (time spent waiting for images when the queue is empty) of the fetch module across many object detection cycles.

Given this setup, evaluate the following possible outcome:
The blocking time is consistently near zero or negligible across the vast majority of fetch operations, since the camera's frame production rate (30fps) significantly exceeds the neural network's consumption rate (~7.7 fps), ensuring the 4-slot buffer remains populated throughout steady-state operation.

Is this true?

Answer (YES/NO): YES